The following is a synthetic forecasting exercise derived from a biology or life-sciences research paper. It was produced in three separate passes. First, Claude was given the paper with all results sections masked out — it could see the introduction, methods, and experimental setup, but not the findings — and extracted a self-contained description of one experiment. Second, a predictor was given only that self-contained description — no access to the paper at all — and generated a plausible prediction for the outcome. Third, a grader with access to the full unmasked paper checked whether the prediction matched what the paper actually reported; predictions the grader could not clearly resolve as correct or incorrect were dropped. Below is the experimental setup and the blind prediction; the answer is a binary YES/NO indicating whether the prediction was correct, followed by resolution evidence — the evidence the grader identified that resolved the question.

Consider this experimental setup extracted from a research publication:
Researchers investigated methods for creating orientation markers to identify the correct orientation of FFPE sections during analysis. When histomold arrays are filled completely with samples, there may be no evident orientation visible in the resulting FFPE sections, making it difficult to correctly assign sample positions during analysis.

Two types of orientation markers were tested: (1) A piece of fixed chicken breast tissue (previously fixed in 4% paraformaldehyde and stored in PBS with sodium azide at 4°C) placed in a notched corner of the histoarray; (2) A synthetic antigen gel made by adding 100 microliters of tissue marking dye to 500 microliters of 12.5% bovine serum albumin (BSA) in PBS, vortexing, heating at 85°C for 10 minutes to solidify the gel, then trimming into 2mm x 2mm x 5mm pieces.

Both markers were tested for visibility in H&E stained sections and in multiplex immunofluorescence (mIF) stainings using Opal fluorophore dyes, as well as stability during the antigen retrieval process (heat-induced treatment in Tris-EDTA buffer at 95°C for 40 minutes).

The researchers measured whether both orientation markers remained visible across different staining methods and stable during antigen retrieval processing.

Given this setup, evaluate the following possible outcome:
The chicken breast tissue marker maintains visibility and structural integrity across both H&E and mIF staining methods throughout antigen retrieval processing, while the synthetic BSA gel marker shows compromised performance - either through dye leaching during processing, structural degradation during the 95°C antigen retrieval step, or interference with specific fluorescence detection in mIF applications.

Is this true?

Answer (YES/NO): NO